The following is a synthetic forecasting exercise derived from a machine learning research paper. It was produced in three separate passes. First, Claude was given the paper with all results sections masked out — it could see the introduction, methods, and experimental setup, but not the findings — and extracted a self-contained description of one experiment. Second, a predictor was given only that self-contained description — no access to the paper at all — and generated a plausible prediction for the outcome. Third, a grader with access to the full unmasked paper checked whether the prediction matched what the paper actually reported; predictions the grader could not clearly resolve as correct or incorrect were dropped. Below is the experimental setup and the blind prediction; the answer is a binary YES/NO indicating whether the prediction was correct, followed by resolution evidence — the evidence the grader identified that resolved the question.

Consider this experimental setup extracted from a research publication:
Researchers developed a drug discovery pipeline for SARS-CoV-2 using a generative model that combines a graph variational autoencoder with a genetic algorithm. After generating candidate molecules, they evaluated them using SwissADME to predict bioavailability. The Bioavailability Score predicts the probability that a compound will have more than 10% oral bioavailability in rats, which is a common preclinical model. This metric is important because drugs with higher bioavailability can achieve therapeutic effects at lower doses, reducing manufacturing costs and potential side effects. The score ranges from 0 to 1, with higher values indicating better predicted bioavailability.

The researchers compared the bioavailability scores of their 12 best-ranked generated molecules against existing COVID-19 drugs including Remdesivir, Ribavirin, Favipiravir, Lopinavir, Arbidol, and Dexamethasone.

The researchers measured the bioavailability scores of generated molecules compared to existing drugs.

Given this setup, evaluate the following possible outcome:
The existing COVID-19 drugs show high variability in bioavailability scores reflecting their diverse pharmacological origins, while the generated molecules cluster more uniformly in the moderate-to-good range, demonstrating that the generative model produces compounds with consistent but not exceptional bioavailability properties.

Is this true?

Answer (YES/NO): NO